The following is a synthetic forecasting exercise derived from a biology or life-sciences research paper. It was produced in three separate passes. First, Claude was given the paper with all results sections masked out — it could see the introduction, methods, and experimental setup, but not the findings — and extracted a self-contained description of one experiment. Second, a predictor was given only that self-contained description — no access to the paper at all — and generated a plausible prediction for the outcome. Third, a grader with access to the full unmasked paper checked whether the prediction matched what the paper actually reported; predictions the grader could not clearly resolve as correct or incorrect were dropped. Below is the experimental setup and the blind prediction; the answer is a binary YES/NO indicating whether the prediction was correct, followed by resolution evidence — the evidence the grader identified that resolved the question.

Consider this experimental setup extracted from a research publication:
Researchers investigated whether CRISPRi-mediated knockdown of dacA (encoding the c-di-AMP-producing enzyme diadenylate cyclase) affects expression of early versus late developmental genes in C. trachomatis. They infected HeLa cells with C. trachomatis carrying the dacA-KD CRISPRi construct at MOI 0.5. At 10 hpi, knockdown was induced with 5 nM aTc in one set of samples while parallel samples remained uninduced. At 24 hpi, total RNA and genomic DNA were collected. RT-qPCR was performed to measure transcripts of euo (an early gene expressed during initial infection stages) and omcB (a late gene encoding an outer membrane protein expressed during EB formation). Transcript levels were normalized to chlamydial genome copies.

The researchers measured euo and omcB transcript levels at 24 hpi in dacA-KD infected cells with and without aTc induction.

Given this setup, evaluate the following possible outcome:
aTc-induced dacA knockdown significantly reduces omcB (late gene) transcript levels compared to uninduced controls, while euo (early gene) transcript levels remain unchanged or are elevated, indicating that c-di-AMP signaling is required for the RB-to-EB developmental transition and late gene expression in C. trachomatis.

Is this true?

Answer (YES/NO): YES